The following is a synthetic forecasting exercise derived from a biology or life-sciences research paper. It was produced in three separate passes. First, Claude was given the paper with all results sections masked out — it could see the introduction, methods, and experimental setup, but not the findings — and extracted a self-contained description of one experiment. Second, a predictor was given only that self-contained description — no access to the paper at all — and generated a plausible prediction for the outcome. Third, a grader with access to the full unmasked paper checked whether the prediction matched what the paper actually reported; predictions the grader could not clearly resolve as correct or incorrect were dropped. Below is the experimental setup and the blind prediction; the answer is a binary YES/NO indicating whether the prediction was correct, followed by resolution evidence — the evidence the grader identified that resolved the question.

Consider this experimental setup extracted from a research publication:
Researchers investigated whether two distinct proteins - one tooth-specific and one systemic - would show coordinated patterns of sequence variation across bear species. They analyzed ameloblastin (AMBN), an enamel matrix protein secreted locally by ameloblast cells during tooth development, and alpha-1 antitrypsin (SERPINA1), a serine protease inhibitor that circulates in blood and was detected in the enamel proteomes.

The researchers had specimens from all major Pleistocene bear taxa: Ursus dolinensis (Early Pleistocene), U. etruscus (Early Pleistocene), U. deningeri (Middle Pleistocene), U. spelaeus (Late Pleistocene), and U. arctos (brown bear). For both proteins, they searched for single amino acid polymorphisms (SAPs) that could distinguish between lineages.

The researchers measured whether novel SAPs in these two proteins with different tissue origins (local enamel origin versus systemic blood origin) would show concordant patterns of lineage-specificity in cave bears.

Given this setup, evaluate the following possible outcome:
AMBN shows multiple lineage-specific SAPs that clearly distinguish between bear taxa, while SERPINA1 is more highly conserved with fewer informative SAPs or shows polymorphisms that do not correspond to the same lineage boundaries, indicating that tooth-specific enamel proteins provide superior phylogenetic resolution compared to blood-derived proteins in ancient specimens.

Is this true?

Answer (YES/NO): NO